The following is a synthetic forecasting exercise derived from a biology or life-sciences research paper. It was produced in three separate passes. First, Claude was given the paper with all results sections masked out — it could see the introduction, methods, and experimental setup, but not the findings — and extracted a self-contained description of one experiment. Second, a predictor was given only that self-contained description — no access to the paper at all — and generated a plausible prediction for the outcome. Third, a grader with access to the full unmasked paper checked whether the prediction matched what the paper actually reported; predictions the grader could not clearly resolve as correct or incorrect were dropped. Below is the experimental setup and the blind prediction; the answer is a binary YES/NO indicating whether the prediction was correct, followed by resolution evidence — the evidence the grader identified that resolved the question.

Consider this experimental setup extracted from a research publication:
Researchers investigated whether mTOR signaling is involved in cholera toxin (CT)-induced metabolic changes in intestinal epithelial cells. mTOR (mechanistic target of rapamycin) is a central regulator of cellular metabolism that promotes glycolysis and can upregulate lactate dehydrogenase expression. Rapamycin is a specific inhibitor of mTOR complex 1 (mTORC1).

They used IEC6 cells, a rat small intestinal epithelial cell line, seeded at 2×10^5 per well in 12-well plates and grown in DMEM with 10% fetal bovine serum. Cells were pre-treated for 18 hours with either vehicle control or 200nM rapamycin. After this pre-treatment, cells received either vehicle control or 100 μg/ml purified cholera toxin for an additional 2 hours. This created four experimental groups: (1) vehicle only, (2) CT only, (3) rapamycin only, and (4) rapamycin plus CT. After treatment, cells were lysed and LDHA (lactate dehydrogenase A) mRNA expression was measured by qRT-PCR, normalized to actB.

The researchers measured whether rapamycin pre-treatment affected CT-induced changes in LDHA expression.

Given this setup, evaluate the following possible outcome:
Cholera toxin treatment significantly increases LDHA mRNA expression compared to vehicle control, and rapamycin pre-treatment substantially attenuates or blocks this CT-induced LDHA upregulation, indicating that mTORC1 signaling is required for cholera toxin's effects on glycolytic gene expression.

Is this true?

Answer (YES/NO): YES